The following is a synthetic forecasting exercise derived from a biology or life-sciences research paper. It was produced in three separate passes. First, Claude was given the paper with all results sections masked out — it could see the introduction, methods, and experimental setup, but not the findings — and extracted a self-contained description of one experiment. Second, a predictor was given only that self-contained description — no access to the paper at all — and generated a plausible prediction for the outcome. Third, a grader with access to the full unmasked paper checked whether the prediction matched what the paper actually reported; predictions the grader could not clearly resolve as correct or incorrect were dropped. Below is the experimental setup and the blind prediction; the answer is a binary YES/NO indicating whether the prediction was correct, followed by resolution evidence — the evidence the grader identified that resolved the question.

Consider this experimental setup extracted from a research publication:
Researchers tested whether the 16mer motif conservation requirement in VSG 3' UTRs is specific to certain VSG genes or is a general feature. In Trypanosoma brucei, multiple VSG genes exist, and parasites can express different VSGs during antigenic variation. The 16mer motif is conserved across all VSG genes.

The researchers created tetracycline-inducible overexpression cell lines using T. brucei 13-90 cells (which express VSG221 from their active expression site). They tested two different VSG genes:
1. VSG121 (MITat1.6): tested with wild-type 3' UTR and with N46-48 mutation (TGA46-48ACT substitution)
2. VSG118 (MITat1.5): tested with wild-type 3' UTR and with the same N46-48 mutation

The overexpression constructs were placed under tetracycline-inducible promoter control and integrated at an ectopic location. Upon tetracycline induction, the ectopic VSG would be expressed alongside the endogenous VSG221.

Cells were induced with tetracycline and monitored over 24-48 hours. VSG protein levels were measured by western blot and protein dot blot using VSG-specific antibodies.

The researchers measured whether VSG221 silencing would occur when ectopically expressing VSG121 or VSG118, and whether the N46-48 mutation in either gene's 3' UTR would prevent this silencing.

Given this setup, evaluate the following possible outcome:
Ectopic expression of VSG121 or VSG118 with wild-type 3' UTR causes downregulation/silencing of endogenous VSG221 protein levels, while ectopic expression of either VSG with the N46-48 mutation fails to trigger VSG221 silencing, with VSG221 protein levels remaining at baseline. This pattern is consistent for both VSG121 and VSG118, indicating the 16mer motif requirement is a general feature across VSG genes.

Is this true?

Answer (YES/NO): NO